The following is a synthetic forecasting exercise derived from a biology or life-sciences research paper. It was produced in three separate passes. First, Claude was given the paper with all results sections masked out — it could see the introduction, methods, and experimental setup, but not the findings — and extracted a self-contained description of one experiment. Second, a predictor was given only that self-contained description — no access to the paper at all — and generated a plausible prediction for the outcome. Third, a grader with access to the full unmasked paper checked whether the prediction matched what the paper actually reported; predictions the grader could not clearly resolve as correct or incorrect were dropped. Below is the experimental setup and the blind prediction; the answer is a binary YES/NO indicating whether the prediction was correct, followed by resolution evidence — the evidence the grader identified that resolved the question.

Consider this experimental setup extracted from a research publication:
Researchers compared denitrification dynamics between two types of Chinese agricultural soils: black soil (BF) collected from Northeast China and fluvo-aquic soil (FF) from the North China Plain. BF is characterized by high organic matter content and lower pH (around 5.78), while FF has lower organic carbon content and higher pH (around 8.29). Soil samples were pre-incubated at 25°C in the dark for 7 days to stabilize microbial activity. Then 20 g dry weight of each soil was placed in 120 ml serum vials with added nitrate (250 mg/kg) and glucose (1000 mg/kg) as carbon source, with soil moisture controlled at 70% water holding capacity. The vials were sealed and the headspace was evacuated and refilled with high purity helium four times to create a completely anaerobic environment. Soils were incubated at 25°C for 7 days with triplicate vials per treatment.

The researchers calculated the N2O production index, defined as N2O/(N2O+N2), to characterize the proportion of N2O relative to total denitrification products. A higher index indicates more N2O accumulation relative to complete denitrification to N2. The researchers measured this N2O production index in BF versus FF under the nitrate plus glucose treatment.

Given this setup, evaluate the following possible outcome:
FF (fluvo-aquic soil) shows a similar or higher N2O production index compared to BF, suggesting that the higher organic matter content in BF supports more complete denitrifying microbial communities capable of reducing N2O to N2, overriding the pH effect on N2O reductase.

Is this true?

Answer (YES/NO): NO